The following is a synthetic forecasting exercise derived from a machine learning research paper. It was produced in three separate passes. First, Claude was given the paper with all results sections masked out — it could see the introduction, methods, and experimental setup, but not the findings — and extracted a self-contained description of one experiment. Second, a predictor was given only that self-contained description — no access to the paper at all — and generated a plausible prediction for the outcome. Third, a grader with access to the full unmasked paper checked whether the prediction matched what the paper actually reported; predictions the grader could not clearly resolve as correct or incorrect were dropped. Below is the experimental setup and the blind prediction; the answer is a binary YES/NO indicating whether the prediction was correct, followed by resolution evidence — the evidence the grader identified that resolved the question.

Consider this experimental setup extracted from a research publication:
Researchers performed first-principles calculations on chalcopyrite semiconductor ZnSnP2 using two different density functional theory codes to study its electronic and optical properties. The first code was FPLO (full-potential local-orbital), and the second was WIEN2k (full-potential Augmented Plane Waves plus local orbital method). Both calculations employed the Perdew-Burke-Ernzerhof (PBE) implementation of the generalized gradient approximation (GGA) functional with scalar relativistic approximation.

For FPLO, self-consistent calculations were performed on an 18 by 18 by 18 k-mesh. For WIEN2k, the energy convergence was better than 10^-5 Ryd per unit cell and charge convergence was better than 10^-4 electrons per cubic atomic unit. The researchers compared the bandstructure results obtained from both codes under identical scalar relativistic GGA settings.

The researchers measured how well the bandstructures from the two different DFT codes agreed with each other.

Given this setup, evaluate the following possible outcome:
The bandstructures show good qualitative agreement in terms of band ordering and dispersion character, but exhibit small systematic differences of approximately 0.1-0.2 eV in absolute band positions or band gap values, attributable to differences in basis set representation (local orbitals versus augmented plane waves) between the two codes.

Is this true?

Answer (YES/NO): NO